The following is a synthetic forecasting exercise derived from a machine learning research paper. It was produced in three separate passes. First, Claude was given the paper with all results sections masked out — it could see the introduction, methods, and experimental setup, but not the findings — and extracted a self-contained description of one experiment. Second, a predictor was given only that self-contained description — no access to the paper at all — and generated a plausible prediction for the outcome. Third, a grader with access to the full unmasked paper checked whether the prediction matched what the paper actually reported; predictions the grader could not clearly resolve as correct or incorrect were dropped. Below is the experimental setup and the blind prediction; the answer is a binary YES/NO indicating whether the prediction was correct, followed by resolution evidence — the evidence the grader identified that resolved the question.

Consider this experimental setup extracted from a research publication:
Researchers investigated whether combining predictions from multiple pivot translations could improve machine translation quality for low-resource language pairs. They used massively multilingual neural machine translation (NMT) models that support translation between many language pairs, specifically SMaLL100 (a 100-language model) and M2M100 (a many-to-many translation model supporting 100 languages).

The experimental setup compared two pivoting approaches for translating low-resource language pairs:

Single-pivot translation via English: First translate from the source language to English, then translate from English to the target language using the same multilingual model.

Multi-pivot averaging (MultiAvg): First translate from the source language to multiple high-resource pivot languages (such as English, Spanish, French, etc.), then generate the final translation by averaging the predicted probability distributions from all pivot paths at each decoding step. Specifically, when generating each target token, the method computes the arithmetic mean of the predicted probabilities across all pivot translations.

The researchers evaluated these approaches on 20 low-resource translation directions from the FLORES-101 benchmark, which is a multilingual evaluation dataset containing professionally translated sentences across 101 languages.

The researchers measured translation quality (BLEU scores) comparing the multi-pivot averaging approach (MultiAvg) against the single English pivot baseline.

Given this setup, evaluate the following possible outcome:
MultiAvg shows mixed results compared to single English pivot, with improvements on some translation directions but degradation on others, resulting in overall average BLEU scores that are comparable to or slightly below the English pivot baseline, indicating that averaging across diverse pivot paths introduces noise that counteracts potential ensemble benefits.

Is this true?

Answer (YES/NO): YES